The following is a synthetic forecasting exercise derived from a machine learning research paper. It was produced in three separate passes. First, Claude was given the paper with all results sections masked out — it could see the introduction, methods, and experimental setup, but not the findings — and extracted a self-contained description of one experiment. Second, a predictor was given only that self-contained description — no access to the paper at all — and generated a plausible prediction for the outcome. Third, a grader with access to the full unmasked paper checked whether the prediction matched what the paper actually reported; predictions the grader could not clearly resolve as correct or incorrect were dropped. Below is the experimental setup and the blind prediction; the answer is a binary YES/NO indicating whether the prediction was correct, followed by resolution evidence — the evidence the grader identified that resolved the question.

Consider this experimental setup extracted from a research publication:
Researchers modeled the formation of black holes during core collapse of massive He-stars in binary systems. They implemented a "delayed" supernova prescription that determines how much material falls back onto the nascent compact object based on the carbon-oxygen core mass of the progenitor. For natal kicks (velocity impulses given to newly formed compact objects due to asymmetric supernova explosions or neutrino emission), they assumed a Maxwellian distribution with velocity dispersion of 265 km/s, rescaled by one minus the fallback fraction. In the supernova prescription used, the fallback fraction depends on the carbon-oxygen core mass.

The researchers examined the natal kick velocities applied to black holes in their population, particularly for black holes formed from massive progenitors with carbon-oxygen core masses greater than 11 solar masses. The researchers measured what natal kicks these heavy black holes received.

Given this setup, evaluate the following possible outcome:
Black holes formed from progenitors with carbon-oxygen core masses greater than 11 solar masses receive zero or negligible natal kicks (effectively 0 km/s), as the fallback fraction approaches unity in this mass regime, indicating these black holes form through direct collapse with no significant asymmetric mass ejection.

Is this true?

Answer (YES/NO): YES